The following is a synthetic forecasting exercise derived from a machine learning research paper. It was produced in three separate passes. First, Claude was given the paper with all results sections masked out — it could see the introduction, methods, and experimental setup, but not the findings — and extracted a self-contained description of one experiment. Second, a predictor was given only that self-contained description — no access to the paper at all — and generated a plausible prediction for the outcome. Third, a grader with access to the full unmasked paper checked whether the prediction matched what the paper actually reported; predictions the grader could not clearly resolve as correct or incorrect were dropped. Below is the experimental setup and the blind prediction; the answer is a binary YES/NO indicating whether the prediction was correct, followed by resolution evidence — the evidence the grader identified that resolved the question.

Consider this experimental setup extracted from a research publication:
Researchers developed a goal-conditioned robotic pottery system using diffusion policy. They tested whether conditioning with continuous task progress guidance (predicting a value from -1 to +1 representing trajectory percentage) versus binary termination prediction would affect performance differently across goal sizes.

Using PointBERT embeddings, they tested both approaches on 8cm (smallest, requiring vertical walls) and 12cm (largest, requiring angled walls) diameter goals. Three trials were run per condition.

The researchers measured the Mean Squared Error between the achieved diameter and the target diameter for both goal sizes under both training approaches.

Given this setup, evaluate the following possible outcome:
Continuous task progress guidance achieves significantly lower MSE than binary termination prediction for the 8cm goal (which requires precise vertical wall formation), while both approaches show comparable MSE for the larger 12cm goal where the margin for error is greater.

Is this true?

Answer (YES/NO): NO